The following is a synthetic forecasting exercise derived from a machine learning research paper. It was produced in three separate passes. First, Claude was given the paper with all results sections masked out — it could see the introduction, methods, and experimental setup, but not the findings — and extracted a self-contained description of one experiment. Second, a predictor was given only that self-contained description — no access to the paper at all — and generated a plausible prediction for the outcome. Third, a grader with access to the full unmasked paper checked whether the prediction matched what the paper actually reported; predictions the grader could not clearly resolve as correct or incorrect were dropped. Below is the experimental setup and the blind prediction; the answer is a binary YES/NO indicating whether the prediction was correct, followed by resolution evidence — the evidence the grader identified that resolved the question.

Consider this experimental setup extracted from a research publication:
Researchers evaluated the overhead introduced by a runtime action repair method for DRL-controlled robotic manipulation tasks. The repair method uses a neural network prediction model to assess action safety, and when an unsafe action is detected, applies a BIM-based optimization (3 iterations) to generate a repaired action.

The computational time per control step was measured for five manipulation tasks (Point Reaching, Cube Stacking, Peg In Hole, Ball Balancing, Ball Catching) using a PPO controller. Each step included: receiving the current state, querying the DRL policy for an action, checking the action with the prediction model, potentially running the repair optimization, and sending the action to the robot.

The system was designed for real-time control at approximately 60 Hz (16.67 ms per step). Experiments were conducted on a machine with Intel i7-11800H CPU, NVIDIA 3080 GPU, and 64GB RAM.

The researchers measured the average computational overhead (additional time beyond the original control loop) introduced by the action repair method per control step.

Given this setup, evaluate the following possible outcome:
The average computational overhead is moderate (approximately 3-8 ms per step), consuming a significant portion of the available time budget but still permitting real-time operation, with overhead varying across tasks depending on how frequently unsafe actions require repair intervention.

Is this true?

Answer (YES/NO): NO